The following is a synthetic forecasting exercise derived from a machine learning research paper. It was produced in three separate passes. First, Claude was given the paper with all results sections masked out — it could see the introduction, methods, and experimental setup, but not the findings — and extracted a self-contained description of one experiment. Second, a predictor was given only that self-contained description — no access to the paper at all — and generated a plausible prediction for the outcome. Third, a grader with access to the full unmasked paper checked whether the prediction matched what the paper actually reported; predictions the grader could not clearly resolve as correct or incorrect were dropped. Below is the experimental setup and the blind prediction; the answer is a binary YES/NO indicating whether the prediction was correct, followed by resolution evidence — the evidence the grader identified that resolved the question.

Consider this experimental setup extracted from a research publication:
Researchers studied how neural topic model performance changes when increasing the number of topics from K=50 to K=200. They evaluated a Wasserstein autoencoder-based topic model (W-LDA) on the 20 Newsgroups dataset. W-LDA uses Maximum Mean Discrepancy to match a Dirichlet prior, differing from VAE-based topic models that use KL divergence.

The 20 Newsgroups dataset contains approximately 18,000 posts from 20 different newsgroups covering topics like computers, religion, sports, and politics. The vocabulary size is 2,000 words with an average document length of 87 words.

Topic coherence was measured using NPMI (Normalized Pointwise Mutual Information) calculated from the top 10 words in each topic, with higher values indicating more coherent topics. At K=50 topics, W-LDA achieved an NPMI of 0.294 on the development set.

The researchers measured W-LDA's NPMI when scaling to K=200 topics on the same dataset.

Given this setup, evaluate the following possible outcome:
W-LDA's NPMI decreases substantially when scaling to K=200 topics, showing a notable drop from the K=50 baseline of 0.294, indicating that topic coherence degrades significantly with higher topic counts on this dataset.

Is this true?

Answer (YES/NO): YES